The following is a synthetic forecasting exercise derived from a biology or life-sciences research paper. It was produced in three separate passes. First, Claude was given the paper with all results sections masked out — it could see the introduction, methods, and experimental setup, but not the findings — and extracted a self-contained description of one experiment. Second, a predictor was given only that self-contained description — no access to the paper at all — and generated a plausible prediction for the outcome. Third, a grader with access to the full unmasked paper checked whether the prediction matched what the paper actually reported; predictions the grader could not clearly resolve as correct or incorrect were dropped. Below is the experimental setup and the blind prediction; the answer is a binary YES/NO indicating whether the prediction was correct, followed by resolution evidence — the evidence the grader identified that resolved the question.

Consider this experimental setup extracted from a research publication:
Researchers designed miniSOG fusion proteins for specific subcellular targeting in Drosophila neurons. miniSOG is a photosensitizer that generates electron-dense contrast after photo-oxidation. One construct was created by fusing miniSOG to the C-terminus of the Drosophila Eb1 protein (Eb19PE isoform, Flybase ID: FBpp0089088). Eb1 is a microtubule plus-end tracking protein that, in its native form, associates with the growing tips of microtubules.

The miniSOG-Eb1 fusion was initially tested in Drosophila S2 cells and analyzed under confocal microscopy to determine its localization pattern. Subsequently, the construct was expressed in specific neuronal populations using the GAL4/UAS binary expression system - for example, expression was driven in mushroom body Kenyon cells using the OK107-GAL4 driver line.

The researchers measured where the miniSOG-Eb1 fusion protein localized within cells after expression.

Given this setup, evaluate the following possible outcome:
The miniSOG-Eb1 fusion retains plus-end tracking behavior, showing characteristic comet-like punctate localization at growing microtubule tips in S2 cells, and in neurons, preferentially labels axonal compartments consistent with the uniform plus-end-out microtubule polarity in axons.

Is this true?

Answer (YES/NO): NO